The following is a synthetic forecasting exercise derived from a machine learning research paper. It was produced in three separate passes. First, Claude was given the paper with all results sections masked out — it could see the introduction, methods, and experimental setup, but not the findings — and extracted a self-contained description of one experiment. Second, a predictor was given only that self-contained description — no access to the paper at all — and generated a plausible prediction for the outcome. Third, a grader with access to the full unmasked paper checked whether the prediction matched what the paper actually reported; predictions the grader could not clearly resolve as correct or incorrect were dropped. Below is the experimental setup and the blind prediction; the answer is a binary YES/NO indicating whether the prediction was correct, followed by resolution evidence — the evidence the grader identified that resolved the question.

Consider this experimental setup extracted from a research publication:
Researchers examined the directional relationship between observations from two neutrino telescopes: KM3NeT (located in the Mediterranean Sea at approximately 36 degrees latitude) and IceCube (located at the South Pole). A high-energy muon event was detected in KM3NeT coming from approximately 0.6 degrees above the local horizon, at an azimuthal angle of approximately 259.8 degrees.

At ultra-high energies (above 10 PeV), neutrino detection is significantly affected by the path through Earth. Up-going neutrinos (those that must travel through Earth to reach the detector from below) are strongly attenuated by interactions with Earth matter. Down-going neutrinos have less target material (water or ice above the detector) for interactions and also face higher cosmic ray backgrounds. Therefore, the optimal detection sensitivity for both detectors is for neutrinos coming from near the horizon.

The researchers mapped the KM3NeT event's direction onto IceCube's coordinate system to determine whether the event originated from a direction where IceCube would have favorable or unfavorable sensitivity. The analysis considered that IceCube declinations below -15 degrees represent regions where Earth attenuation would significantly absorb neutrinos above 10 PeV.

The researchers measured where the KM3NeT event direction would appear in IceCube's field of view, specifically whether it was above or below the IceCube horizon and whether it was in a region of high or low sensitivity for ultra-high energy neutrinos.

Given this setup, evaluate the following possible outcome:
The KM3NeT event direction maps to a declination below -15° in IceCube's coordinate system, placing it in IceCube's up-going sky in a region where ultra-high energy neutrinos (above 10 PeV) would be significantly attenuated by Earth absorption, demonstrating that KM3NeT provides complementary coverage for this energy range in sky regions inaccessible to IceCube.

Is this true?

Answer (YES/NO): NO